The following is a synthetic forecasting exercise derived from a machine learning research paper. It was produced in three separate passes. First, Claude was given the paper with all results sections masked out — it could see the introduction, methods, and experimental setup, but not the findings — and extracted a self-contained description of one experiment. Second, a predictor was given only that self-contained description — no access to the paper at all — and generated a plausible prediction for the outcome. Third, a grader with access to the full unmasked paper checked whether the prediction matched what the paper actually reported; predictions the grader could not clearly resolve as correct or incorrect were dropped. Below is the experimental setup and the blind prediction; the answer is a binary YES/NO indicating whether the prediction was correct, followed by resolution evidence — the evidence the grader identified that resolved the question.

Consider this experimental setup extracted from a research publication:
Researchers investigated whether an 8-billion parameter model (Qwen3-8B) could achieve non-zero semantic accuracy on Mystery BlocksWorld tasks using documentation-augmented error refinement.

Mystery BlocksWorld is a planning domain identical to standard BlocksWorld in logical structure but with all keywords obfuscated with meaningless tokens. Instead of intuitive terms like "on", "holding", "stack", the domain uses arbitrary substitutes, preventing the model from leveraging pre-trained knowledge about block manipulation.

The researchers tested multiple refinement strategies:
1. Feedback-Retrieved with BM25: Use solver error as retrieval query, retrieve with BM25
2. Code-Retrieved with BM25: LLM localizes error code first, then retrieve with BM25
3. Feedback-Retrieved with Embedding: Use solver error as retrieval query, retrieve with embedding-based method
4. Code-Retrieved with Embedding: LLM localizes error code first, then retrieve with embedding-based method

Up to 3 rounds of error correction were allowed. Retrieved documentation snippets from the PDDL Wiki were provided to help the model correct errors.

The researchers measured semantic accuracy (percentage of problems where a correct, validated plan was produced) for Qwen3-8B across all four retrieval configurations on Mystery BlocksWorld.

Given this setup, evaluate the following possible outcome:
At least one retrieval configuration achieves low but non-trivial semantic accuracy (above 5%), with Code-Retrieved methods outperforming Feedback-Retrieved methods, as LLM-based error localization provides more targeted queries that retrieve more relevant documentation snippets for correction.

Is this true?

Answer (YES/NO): NO